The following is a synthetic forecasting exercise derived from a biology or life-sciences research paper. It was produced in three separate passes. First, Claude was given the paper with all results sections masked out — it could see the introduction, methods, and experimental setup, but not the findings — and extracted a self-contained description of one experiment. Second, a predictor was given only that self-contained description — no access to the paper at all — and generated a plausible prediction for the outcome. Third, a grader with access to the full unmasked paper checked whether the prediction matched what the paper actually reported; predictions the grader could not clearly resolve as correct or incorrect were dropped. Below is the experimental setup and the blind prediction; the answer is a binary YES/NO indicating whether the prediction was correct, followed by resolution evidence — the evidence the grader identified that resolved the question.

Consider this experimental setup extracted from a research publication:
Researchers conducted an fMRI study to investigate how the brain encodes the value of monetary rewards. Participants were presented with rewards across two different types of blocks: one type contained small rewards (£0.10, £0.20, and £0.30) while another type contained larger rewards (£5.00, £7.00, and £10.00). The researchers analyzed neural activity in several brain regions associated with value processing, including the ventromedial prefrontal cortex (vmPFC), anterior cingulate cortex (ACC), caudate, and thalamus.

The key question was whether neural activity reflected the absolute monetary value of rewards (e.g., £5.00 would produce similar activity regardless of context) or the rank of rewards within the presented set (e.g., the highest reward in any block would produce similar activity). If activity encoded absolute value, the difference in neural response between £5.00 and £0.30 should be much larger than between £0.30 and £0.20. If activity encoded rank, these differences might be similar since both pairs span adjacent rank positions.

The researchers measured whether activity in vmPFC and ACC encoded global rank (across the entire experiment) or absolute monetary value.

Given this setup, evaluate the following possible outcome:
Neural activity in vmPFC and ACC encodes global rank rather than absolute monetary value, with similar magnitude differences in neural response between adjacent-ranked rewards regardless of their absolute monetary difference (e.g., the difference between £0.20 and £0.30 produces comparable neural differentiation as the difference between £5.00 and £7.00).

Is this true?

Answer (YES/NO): YES